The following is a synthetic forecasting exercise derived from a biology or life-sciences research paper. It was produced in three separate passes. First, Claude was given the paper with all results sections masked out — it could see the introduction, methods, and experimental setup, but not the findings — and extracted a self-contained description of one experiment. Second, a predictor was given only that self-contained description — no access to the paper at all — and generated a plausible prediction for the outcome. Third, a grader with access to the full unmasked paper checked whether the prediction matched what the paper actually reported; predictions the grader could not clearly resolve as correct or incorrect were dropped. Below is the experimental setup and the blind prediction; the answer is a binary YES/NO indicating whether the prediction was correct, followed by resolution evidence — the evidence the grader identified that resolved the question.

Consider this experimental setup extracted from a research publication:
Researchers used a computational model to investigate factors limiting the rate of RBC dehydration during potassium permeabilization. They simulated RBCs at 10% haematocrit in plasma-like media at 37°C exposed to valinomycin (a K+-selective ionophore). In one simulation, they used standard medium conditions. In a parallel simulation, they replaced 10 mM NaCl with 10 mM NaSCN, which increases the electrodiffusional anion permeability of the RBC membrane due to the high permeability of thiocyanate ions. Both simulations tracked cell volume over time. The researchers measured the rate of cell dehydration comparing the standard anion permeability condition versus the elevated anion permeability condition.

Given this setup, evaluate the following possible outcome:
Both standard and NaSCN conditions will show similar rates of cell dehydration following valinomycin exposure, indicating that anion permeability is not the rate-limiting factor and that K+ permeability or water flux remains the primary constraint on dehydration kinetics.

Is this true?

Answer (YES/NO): NO